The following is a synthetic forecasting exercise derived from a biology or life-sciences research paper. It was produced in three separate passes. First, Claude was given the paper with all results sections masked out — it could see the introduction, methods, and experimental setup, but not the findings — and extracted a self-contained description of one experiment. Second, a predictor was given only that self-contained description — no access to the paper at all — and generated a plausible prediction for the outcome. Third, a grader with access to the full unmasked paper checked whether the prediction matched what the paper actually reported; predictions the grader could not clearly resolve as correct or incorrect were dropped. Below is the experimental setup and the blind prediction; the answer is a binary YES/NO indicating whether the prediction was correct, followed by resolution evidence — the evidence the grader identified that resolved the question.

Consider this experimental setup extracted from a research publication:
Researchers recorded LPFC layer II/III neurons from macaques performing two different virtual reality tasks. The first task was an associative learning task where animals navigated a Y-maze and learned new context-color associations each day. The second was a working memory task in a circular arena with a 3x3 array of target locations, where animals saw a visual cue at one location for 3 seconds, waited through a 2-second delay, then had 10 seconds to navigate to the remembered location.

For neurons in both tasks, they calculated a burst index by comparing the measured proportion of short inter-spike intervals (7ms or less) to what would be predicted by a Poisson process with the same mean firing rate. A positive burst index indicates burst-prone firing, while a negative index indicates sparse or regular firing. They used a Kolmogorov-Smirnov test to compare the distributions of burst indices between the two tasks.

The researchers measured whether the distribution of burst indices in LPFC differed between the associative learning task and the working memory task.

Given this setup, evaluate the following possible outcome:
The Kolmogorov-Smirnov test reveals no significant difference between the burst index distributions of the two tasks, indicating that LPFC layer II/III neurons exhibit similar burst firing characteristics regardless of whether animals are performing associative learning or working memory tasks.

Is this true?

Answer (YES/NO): YES